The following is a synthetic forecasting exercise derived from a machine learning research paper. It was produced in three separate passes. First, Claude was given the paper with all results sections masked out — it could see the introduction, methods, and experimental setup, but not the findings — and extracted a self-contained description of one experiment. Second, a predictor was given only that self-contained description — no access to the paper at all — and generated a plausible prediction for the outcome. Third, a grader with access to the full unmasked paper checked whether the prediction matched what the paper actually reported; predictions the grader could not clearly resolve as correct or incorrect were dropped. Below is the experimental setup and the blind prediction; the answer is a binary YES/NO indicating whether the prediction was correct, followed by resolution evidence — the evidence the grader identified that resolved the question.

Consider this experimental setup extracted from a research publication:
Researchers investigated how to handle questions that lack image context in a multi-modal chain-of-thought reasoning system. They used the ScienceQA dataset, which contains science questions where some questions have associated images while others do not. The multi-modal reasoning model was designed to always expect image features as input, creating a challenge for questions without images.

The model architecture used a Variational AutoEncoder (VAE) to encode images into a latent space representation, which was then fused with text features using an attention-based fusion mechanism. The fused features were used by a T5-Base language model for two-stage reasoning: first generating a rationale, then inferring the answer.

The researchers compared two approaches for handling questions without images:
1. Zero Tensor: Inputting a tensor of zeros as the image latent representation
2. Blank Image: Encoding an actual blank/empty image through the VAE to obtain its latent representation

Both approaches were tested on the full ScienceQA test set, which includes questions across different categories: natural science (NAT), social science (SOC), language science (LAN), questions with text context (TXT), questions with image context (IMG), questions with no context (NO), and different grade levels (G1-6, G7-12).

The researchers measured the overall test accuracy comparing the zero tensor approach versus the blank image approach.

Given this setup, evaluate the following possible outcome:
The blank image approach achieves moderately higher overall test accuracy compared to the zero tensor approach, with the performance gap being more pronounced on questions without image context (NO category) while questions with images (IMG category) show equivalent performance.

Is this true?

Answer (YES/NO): NO